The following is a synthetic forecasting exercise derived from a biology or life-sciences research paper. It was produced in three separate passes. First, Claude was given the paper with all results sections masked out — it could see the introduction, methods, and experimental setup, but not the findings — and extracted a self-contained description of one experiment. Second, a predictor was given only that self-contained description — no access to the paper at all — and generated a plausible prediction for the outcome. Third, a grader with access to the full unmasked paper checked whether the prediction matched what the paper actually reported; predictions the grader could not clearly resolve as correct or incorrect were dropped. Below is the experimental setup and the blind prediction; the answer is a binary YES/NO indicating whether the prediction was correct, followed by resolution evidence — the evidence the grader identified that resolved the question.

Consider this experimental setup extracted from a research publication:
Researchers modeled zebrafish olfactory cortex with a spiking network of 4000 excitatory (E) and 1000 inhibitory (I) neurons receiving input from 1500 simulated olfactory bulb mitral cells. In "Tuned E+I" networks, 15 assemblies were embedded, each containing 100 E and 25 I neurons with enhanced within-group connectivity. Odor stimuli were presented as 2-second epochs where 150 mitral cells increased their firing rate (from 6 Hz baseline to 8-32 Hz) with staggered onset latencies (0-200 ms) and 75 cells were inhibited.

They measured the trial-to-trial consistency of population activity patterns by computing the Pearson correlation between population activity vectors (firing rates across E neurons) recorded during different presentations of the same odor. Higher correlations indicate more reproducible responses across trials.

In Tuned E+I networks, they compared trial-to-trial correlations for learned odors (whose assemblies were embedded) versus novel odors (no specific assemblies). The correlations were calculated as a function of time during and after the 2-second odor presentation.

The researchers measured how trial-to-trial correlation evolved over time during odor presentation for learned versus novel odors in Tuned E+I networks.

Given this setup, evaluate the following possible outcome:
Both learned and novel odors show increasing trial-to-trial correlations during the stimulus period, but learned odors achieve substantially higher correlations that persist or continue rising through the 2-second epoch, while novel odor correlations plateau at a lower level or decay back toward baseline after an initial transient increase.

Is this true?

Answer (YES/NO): NO